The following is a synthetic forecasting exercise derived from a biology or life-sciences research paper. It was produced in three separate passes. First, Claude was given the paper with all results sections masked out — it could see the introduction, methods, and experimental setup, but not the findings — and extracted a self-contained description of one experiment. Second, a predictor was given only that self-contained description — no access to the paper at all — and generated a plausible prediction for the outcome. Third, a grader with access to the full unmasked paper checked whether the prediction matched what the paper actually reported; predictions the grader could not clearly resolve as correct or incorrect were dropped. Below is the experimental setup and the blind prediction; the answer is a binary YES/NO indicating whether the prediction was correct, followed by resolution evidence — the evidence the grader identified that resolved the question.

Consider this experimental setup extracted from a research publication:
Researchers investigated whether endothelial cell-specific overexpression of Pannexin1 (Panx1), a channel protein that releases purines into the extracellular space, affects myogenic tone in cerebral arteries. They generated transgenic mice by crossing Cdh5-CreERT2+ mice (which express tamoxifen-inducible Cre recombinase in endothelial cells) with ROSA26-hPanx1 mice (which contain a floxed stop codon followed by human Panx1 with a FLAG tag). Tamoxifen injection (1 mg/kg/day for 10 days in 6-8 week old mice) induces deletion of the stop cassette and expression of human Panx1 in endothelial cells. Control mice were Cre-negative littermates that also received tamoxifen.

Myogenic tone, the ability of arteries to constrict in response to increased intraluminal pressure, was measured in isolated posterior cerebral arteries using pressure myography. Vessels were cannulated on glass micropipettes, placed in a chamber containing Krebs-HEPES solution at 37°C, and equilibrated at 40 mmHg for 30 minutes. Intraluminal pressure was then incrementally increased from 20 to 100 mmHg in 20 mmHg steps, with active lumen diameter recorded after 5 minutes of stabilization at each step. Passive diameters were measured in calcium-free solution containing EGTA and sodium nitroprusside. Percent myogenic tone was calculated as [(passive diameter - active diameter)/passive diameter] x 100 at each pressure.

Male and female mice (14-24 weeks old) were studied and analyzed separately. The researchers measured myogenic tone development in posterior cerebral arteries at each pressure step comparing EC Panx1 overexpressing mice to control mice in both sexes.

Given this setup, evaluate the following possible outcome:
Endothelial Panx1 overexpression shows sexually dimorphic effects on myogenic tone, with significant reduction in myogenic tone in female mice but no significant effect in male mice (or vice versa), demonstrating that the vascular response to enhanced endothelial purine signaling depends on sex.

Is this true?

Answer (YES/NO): NO